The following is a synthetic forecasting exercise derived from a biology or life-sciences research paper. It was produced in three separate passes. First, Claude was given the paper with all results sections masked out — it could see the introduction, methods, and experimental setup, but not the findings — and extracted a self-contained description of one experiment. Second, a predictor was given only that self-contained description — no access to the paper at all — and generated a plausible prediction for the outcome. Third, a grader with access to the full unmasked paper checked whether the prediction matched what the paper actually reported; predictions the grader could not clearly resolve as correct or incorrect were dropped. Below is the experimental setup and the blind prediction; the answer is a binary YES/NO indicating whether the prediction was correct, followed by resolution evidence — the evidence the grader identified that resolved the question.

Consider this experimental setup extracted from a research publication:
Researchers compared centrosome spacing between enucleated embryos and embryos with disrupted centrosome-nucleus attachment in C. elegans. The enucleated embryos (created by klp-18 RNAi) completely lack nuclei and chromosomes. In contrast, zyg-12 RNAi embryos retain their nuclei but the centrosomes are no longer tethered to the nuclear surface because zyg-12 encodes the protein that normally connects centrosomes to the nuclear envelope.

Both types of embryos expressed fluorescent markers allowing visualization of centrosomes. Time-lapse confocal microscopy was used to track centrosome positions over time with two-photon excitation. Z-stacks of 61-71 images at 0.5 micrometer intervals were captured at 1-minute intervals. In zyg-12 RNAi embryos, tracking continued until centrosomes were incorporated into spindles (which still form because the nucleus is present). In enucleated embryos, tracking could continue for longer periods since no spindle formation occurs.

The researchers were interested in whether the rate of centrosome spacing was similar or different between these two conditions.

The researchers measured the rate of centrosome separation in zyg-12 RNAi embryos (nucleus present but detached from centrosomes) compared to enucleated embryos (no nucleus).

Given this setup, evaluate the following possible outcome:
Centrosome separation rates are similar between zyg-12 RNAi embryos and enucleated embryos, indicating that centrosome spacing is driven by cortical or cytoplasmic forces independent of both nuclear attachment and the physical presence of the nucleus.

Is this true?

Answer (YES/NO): YES